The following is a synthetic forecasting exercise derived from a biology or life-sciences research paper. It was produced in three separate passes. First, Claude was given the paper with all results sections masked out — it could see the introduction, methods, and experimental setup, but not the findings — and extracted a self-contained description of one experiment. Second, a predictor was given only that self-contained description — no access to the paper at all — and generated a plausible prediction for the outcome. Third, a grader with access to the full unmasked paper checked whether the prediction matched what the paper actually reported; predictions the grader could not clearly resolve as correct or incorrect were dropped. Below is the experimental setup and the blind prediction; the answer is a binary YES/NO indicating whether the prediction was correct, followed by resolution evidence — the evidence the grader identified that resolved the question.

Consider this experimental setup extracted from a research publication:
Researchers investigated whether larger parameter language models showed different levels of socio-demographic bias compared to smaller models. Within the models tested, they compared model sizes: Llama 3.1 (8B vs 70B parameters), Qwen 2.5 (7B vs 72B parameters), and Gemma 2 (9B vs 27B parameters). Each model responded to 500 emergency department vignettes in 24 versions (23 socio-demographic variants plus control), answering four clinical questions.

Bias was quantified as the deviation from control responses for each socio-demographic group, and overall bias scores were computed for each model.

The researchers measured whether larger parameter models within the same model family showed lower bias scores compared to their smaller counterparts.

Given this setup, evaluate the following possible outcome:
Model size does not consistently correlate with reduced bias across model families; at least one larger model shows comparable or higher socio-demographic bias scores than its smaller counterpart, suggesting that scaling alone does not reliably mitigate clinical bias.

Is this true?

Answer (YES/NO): YES